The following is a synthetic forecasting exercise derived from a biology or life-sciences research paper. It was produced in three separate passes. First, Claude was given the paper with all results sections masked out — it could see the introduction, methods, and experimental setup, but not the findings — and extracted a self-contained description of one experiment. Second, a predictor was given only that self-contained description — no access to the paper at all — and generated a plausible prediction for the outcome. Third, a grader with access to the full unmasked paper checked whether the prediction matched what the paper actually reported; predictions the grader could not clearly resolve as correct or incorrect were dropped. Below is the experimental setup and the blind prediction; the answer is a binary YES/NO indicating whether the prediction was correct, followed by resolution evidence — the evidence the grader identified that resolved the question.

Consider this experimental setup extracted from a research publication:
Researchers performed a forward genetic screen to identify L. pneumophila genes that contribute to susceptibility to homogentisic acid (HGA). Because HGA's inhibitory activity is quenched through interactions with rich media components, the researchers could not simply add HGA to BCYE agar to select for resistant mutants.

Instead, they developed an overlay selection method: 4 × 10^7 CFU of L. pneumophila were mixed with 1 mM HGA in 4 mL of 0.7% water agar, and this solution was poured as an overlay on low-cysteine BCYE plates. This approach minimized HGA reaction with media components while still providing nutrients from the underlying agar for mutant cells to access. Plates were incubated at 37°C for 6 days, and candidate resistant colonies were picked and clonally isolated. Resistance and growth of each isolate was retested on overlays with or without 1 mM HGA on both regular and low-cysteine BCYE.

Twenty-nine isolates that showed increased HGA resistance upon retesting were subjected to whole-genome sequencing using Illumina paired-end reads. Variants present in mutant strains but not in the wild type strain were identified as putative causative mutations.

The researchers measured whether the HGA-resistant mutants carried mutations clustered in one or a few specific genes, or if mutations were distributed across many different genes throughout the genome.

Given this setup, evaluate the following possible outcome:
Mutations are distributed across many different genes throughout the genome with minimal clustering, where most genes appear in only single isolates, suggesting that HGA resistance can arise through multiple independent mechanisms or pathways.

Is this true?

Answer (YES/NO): NO